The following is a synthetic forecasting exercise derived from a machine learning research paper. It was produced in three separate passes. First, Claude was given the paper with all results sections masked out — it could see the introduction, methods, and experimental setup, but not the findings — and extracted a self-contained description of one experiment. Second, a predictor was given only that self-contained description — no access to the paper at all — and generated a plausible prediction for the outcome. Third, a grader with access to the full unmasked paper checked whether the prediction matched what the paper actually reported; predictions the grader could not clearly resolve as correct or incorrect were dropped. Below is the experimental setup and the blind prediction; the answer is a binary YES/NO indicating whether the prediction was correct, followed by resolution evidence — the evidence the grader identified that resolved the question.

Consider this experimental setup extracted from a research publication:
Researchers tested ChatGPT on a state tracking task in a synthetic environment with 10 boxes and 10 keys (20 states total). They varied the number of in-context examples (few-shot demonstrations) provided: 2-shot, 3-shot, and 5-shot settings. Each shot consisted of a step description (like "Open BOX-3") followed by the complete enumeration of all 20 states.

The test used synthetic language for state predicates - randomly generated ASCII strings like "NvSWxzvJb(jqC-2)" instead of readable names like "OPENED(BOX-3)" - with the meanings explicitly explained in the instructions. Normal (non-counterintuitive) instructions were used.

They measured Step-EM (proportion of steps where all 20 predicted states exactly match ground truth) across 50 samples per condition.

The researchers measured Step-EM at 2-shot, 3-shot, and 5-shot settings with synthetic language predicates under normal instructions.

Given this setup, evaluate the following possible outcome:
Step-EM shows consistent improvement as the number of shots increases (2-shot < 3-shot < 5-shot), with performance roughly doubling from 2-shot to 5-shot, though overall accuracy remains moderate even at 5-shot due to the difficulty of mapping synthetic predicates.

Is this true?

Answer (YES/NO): NO